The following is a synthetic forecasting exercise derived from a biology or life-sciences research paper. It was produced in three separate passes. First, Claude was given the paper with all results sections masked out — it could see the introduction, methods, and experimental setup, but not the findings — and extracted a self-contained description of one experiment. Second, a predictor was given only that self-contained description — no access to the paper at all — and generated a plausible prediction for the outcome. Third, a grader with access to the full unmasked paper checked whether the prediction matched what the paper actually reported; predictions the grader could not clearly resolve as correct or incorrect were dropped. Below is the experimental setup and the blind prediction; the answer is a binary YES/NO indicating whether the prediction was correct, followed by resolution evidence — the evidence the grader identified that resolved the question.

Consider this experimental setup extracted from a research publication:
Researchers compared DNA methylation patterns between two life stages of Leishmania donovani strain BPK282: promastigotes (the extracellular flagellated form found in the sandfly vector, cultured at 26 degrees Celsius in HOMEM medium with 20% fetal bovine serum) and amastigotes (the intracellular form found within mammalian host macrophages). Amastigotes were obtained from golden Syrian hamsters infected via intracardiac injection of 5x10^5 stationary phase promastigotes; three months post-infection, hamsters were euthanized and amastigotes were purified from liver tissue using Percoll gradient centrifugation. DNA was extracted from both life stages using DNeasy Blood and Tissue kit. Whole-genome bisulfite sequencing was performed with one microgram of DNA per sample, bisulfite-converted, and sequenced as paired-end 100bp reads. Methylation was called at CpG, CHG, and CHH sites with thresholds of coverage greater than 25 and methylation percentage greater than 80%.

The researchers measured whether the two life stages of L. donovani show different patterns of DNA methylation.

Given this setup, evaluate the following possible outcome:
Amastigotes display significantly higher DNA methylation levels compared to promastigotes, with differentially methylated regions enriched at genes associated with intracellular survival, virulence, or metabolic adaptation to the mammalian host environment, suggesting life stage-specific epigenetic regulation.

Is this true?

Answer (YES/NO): NO